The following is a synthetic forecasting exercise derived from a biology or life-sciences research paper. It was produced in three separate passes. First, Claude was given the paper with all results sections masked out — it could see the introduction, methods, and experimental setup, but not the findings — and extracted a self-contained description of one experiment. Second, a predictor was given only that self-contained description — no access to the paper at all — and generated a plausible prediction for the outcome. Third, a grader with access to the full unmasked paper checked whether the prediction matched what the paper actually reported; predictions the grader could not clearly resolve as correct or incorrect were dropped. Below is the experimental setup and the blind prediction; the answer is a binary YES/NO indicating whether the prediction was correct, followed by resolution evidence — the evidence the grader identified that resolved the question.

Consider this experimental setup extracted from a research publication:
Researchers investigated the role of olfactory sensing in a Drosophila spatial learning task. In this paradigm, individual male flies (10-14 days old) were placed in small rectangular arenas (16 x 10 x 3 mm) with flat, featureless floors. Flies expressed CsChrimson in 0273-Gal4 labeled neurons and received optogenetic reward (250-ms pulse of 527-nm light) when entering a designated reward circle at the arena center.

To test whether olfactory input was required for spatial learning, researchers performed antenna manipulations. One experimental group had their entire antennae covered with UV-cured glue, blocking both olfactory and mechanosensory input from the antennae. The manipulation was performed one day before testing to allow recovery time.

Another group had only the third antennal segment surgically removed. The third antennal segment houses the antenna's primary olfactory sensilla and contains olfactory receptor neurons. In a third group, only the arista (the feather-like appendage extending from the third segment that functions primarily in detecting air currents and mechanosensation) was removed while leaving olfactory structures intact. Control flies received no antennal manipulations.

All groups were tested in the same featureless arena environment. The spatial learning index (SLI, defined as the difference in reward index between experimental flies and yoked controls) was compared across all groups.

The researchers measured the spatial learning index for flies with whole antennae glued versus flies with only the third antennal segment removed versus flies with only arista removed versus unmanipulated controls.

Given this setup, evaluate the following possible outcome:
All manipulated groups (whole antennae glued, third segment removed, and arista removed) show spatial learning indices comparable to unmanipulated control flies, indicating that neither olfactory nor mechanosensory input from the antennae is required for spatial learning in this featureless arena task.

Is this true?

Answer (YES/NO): NO